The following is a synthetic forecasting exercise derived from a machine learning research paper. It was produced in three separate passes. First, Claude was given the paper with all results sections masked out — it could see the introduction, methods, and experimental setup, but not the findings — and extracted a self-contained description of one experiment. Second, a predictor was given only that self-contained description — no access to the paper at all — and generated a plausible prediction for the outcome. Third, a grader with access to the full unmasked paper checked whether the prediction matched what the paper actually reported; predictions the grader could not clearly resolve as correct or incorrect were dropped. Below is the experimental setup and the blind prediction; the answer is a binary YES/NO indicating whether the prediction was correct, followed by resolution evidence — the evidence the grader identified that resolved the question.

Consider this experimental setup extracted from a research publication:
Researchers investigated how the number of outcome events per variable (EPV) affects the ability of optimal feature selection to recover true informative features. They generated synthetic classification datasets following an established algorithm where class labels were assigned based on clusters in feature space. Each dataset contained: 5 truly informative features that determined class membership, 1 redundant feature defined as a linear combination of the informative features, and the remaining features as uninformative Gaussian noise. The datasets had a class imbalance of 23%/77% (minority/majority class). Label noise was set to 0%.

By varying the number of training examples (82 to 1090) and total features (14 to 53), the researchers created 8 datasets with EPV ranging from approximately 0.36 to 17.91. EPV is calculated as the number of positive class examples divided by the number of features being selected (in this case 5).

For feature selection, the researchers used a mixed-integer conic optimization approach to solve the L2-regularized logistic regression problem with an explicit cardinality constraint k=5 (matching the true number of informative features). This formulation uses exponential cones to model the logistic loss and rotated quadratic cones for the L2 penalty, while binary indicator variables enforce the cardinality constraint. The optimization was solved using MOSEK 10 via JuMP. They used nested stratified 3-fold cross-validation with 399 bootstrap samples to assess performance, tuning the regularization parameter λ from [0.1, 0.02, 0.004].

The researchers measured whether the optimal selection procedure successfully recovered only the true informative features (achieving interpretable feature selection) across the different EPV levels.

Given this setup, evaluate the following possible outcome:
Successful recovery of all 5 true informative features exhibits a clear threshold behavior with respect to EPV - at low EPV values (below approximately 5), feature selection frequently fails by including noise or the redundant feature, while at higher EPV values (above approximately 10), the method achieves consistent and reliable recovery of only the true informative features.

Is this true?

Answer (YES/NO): NO